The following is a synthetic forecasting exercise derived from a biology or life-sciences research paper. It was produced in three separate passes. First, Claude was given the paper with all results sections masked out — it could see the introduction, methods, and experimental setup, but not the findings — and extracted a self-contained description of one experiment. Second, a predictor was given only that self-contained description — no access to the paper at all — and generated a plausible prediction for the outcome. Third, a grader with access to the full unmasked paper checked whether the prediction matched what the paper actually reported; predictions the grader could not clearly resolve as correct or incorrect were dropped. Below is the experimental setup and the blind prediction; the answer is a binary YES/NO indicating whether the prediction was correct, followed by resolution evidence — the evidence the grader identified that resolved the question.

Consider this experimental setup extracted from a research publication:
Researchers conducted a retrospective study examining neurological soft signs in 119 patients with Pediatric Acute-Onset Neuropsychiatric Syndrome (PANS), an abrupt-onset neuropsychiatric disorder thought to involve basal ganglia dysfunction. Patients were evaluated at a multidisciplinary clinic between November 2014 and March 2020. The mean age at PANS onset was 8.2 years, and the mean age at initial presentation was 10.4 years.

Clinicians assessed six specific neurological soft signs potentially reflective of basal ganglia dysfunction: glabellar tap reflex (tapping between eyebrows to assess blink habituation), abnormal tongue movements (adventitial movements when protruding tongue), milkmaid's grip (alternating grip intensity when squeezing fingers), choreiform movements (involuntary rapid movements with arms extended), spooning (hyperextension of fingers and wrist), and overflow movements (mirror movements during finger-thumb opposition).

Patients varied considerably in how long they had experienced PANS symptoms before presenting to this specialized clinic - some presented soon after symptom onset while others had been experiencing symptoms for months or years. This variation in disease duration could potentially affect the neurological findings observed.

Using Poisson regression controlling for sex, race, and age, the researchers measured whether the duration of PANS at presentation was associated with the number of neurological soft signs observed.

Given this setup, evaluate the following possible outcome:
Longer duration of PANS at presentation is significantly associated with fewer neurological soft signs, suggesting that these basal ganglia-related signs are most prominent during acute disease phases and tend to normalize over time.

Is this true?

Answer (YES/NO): NO